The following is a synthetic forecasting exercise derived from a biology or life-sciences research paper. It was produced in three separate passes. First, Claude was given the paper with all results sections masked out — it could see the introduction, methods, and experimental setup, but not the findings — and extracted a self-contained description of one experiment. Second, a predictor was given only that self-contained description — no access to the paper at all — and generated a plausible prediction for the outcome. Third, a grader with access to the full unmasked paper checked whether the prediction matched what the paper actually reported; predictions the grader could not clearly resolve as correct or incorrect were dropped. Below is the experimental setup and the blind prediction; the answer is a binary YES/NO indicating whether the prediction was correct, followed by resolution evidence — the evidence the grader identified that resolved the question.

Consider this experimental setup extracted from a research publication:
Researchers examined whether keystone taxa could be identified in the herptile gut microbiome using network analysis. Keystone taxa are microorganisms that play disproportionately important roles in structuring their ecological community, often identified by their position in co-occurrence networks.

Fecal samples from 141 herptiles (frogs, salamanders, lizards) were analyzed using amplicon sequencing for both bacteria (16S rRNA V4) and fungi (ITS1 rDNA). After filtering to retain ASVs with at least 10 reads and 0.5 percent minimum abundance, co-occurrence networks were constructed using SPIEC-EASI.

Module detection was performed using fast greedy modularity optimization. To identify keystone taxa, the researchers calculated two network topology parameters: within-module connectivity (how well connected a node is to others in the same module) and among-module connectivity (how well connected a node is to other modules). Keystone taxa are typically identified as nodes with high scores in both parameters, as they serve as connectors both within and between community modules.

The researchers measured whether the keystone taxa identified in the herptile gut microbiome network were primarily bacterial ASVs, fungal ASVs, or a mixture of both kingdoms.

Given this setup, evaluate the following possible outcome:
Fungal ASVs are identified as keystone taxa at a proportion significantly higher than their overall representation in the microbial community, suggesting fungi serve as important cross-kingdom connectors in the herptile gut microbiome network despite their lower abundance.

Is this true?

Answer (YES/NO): NO